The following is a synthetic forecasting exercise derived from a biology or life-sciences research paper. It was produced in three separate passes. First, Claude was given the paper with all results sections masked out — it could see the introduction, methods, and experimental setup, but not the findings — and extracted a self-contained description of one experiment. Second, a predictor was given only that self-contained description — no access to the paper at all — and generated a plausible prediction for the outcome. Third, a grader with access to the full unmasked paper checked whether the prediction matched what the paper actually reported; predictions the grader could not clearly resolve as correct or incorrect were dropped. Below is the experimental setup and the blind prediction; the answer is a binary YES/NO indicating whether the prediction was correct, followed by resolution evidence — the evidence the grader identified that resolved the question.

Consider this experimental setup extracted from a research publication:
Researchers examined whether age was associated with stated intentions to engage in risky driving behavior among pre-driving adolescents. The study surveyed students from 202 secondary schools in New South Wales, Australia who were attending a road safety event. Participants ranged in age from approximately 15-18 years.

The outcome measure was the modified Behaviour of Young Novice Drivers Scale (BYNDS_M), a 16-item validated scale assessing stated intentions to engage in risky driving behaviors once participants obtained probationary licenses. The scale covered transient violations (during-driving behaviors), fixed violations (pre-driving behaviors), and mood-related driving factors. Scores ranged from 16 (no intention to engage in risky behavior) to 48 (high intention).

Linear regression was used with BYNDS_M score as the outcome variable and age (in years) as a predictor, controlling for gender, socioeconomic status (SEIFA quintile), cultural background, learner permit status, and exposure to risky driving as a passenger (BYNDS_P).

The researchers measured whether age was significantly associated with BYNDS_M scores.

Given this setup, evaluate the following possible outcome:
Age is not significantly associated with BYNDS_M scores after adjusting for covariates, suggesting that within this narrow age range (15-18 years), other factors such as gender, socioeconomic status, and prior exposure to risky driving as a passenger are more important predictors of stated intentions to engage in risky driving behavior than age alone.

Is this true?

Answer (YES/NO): NO